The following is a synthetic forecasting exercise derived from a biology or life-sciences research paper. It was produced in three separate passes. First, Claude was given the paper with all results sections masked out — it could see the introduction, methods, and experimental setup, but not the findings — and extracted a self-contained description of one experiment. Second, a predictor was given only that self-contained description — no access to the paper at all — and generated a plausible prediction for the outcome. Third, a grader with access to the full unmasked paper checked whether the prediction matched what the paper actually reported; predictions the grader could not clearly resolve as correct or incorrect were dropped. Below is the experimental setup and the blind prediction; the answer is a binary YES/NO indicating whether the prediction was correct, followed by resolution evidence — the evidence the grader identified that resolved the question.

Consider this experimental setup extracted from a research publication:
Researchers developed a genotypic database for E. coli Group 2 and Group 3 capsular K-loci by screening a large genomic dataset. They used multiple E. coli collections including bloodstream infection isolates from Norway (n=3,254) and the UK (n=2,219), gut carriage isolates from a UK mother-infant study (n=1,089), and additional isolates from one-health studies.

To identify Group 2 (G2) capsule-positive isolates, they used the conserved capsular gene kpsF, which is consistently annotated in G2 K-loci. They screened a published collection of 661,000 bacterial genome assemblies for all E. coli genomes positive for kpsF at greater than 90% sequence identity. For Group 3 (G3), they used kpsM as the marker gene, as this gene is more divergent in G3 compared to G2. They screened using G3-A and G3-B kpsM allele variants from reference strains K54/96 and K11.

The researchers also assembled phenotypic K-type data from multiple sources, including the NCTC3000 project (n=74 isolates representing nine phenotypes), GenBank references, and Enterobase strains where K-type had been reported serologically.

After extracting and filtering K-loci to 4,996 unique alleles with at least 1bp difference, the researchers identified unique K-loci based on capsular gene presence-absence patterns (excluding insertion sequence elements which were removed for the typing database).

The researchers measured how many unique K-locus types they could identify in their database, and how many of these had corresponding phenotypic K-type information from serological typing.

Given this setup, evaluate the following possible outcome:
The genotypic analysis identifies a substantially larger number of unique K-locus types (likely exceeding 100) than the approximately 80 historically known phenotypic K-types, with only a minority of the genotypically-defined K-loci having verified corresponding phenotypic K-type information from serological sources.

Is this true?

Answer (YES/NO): YES